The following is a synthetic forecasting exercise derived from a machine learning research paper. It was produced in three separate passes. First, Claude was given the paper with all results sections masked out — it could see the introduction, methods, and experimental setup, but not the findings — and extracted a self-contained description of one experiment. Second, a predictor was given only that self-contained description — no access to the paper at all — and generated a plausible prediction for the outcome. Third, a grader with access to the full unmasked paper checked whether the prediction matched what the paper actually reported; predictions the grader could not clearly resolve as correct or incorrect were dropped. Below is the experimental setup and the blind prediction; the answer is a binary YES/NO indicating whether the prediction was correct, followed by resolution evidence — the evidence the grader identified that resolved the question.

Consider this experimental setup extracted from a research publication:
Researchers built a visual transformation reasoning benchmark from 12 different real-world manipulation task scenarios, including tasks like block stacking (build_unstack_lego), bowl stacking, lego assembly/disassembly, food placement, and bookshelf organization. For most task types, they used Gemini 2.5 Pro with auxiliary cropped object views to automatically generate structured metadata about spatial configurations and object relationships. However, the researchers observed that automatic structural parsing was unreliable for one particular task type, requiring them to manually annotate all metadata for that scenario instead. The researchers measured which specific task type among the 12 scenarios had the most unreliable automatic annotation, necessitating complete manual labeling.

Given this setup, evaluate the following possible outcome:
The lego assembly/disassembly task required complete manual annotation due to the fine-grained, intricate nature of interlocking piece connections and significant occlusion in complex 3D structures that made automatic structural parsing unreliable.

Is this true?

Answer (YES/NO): NO